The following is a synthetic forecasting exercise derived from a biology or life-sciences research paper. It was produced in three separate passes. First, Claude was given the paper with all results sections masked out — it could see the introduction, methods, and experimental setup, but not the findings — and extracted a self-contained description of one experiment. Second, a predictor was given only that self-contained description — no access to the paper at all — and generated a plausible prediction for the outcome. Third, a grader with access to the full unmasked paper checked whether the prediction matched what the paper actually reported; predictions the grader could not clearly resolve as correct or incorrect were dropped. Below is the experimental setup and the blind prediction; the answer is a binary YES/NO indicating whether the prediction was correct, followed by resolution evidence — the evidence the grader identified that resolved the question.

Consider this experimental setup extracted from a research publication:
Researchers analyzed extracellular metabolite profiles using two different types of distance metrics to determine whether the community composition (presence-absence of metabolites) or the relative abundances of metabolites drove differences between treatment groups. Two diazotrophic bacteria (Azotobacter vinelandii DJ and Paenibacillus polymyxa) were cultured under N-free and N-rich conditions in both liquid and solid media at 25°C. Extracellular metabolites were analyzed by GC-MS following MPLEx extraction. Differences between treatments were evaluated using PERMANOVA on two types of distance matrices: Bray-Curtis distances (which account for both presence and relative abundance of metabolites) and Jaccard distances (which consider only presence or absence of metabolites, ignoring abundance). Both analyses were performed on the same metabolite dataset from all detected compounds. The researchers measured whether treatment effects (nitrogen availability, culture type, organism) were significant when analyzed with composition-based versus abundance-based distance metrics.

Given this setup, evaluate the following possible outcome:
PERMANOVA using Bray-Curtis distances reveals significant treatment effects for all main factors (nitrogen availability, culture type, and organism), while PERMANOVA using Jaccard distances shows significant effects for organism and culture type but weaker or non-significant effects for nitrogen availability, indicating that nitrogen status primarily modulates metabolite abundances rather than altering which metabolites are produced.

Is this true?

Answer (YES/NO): NO